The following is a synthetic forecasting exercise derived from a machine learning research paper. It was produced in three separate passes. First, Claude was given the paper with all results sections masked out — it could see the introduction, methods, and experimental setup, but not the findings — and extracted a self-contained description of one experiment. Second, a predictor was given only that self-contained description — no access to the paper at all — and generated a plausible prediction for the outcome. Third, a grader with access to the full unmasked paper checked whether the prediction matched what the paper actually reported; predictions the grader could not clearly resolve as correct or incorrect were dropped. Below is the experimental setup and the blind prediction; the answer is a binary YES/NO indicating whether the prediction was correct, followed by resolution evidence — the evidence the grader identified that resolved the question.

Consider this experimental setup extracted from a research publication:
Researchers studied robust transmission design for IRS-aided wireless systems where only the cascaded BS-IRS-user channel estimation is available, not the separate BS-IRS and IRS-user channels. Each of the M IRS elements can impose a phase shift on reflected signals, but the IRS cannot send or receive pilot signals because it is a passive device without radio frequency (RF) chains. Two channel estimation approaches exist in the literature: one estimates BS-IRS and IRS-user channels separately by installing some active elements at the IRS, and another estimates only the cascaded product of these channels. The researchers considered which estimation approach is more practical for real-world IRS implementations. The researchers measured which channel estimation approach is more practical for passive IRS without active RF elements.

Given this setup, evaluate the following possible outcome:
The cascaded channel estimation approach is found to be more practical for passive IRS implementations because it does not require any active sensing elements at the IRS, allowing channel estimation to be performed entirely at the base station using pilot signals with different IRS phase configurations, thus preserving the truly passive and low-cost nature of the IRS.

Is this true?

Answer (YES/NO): YES